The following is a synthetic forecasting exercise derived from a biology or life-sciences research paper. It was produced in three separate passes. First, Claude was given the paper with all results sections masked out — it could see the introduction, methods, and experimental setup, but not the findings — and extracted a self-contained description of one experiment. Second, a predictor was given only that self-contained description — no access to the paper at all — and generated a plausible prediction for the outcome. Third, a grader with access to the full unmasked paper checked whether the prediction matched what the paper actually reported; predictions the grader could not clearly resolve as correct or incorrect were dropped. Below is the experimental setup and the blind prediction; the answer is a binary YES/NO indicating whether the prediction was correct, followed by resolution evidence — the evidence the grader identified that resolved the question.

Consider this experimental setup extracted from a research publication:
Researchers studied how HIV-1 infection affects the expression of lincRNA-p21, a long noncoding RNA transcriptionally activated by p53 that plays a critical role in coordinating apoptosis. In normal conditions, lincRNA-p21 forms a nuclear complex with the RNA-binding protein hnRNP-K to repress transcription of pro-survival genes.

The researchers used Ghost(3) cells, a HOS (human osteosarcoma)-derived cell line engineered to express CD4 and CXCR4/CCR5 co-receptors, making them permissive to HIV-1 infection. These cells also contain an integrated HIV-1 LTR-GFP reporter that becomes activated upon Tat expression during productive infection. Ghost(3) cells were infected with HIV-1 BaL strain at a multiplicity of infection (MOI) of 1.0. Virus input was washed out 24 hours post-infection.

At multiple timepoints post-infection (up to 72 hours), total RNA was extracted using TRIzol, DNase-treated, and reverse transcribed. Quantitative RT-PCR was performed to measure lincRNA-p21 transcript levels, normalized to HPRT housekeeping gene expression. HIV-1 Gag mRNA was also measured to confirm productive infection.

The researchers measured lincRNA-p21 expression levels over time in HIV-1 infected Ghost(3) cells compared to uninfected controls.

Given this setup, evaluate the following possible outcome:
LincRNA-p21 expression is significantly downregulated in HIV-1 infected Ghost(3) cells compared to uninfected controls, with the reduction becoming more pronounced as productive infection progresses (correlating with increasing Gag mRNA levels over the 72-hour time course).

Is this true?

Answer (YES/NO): NO